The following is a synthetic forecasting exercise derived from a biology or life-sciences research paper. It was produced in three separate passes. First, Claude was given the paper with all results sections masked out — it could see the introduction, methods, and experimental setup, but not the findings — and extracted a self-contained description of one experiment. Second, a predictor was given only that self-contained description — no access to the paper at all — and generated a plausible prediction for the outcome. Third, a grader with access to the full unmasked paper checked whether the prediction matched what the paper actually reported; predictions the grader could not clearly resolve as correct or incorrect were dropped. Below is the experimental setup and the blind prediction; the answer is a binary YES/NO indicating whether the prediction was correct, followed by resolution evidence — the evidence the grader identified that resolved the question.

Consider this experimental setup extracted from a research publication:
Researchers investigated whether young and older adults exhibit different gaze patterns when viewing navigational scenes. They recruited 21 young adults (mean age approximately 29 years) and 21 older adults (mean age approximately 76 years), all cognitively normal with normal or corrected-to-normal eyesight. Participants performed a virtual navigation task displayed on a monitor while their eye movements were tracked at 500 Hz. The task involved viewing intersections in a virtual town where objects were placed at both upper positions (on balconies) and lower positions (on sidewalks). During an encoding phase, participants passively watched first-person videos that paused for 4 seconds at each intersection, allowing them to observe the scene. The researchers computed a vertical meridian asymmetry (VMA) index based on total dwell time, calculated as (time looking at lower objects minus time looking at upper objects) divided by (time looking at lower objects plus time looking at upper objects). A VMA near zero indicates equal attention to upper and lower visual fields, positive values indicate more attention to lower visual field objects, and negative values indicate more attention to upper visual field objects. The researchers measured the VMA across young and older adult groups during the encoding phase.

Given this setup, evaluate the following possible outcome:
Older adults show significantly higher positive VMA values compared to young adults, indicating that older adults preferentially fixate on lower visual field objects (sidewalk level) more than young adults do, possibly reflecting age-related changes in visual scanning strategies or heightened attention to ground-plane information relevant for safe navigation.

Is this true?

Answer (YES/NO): NO